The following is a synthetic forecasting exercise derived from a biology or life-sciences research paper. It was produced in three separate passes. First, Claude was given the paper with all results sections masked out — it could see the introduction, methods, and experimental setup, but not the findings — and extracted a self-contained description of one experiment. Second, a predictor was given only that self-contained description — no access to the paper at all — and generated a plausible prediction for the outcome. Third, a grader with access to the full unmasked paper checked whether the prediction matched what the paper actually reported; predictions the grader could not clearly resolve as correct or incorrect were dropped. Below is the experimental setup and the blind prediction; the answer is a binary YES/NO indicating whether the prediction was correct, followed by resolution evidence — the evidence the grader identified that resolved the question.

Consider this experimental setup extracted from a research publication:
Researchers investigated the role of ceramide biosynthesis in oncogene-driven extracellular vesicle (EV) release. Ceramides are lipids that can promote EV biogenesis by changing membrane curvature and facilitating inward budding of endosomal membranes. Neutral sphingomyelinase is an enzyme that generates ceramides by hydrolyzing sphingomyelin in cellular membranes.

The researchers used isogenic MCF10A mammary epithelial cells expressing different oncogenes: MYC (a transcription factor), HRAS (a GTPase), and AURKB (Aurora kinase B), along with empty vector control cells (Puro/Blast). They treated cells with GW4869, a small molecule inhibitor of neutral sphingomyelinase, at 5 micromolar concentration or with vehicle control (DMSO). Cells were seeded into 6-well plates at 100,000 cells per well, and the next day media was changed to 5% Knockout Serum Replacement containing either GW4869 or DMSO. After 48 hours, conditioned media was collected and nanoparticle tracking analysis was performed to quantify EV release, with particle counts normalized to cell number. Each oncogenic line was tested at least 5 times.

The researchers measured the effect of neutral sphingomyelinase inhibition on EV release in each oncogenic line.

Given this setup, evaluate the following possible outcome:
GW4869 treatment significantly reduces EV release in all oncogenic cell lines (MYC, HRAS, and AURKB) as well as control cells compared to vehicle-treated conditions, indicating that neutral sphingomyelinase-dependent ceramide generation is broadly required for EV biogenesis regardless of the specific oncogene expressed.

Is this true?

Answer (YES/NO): NO